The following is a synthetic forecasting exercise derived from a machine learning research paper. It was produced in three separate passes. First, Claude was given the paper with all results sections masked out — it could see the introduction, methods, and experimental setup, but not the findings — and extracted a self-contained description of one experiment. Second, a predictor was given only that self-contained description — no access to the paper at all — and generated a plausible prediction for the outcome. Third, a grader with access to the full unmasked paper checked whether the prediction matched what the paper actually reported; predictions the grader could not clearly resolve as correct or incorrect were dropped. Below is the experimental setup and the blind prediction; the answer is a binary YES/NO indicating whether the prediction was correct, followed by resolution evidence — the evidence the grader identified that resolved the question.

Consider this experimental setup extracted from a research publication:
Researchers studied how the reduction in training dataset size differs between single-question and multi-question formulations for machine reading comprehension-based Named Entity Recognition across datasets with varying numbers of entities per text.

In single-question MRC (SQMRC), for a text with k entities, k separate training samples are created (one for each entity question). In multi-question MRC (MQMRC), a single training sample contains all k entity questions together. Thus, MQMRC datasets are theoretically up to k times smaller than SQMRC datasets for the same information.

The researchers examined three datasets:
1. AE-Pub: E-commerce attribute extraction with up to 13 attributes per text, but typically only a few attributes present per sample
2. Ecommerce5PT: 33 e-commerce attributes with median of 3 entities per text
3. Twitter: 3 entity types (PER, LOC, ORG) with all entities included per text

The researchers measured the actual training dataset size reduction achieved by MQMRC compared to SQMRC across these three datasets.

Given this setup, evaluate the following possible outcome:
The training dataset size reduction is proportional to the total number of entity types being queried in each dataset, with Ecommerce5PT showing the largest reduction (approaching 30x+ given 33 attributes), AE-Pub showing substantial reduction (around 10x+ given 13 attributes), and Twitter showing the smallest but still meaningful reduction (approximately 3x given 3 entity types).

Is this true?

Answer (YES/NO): NO